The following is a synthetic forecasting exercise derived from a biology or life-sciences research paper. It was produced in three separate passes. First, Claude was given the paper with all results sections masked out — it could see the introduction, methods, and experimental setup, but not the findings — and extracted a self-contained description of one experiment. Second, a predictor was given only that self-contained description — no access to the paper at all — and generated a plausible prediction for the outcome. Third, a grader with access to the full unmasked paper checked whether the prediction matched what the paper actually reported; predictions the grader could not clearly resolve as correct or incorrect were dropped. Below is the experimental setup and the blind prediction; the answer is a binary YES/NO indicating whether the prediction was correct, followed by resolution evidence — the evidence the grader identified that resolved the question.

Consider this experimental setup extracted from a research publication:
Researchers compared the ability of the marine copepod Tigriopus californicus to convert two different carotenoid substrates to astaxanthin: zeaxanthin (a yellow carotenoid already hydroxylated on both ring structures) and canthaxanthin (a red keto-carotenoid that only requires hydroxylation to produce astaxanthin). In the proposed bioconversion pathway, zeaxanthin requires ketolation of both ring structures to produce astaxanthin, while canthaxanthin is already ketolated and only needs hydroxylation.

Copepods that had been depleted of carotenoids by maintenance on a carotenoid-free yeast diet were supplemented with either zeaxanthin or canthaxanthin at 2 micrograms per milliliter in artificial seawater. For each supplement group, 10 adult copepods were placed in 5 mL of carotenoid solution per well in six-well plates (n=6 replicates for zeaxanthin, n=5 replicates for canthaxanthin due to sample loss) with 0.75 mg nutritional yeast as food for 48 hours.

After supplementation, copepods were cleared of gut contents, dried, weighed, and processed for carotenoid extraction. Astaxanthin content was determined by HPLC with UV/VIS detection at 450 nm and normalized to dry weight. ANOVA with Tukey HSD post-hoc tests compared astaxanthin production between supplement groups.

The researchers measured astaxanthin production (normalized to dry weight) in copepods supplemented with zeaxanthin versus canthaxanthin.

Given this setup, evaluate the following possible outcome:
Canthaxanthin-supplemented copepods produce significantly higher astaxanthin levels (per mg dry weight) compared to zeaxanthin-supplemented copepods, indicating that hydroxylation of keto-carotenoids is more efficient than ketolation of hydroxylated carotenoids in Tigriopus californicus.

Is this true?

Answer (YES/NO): NO